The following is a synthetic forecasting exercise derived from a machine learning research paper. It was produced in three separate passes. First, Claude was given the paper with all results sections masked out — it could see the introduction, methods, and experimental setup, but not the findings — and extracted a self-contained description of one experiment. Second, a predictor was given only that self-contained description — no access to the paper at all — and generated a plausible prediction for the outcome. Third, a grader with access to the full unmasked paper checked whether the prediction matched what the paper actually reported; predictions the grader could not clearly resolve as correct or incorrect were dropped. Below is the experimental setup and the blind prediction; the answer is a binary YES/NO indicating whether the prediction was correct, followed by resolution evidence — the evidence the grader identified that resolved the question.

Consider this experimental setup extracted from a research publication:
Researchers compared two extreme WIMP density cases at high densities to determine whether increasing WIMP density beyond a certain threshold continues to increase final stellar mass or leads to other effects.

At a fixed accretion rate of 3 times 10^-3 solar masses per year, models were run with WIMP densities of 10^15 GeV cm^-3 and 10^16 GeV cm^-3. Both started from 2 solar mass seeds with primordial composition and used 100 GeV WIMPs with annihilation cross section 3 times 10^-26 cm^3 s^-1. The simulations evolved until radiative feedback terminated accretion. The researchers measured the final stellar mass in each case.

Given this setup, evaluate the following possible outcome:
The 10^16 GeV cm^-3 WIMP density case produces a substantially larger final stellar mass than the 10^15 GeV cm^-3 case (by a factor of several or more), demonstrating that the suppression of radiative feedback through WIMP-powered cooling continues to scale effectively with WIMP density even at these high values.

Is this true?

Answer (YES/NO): NO